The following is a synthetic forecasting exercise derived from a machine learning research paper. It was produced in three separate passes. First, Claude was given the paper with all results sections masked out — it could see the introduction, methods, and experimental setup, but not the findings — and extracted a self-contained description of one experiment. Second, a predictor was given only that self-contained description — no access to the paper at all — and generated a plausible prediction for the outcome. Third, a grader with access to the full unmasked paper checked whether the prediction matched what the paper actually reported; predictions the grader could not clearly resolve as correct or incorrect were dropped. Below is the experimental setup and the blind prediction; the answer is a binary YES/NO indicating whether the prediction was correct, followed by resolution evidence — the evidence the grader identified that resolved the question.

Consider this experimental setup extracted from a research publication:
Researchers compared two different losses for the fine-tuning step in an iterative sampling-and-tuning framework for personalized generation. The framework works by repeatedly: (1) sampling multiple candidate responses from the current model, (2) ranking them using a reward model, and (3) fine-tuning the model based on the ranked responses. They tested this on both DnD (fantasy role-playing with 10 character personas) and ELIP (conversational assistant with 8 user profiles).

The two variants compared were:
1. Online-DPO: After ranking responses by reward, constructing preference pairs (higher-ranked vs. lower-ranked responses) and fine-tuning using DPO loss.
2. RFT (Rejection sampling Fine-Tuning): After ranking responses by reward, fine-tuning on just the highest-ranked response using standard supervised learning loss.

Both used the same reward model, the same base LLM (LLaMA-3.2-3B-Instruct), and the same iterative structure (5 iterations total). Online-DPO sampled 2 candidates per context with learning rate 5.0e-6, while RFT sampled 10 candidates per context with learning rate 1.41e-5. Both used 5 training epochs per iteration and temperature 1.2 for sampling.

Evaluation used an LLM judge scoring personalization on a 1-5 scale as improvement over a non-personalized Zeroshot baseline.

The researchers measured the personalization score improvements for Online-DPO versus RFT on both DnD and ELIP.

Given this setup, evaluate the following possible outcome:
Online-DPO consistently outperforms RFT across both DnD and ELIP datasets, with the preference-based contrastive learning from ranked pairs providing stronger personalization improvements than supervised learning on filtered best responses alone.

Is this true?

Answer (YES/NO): NO